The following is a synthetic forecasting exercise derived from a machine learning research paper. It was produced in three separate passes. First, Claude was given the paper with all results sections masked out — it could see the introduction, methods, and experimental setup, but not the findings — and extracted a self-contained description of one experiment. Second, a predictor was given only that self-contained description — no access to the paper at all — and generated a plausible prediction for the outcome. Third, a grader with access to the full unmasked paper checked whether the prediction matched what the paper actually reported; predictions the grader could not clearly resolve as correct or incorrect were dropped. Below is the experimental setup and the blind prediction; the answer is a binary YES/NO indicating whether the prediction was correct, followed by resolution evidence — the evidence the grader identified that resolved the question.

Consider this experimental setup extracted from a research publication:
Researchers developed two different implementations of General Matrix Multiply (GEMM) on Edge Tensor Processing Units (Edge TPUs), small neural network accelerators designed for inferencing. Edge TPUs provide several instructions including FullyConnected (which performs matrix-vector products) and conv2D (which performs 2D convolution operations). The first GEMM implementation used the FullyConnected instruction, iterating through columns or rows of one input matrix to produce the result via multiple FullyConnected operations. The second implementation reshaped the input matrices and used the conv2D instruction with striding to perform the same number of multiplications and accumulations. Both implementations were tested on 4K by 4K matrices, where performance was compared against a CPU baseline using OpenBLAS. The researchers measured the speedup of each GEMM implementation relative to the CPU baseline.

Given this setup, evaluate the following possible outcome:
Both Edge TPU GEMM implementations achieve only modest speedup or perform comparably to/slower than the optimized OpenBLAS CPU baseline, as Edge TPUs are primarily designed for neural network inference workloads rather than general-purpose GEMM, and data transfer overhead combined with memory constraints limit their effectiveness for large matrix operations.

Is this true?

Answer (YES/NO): NO